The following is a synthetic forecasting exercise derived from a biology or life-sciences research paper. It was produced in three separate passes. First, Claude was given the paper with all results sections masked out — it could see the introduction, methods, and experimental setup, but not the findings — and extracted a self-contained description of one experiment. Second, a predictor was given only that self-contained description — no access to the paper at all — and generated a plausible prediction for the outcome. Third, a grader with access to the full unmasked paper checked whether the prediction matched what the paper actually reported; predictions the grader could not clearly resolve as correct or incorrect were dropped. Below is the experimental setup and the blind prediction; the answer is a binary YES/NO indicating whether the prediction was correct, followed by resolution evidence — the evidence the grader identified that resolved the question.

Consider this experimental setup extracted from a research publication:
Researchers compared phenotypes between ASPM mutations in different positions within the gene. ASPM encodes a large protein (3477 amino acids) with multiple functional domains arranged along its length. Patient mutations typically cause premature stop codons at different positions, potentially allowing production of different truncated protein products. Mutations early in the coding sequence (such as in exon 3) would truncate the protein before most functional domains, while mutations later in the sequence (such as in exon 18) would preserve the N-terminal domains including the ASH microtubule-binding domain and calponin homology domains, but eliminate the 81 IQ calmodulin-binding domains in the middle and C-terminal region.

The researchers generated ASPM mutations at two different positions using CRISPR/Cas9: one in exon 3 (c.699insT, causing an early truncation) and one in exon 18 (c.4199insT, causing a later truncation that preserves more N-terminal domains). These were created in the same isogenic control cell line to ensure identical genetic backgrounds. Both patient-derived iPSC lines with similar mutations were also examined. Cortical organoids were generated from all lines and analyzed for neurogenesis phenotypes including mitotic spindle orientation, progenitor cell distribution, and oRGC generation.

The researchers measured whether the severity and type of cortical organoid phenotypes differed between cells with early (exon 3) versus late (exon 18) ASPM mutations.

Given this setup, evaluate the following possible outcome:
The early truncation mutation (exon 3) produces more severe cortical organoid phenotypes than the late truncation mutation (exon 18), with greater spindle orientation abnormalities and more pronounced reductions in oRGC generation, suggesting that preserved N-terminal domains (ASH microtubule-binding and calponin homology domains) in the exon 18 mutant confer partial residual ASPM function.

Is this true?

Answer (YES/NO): NO